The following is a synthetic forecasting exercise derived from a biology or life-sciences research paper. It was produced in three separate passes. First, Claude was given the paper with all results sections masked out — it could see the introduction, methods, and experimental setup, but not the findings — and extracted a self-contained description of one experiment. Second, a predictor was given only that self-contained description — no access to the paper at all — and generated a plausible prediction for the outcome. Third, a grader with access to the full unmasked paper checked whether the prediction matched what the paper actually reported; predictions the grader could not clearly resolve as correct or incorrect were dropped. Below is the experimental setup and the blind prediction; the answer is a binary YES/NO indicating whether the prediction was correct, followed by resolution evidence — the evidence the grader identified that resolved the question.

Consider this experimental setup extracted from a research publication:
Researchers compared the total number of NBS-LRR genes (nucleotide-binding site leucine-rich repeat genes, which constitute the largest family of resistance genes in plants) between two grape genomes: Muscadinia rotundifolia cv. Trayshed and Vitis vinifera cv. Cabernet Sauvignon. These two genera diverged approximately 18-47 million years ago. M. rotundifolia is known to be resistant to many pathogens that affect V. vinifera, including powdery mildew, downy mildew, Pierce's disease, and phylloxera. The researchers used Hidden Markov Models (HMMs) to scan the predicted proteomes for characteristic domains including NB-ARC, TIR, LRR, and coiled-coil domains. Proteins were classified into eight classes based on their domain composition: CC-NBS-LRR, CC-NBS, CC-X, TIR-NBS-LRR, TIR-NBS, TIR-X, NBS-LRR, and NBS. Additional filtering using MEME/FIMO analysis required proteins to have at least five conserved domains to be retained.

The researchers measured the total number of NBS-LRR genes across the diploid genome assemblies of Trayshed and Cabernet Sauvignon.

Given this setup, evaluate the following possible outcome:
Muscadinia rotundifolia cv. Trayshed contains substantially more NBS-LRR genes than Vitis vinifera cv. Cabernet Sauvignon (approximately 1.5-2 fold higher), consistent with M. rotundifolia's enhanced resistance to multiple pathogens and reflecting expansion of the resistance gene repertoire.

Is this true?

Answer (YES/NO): NO